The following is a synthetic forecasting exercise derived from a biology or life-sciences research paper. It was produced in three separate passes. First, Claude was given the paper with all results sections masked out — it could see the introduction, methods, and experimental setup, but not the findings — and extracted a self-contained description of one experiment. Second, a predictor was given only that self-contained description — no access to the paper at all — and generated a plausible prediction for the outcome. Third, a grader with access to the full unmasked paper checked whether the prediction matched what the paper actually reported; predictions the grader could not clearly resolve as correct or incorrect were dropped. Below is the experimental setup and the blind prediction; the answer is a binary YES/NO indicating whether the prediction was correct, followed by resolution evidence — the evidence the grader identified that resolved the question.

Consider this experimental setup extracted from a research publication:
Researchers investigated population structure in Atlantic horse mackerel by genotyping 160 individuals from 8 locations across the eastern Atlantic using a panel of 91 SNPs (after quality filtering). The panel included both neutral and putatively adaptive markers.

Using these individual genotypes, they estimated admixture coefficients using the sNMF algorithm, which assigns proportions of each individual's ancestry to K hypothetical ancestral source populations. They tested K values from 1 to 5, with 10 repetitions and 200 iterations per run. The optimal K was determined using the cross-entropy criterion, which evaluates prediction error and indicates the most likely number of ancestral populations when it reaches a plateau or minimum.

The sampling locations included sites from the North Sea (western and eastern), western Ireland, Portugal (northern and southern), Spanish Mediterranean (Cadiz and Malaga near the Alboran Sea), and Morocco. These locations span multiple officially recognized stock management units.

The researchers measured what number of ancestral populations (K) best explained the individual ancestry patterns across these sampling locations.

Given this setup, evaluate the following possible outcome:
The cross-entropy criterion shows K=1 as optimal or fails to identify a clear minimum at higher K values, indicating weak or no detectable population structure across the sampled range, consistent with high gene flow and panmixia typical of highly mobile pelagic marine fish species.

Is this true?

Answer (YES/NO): NO